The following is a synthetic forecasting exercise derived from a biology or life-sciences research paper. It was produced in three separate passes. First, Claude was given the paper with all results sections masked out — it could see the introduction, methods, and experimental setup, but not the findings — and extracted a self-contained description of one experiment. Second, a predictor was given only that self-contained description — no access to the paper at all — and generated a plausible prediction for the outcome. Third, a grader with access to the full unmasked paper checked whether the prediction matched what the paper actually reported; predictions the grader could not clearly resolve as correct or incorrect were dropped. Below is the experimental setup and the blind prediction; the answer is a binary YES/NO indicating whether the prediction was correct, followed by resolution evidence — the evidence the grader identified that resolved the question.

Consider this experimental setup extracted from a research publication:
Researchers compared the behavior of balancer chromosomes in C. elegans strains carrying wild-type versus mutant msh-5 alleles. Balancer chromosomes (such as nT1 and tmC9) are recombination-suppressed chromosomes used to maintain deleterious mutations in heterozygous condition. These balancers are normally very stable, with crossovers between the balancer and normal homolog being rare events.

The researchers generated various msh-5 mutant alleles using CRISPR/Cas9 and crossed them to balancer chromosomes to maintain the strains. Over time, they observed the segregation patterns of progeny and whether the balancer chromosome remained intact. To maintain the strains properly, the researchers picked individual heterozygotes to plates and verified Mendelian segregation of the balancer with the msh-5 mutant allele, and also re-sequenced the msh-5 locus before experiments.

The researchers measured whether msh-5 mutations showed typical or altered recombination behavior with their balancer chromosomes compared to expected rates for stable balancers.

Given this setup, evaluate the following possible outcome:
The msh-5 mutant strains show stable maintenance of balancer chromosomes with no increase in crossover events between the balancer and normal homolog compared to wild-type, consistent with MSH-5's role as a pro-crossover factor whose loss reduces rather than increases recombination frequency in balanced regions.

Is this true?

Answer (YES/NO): NO